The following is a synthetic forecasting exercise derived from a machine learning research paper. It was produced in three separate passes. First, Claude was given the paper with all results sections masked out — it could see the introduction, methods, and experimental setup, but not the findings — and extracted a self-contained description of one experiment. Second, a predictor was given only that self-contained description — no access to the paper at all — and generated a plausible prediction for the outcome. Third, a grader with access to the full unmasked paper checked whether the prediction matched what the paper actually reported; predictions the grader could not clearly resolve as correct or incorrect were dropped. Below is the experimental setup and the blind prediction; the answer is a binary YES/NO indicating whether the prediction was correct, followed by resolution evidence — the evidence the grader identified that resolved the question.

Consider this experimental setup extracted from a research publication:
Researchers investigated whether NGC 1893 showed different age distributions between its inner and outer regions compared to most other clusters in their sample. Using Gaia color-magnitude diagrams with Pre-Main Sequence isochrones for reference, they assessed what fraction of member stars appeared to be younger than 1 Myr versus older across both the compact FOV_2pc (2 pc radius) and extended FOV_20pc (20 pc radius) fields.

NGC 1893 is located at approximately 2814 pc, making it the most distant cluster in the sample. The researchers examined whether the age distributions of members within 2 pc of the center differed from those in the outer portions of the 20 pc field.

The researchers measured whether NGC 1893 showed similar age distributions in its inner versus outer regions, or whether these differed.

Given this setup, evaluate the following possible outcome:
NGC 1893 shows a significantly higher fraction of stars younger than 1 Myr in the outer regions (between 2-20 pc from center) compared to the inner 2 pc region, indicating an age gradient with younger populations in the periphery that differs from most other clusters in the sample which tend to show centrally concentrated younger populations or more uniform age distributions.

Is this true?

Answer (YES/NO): YES